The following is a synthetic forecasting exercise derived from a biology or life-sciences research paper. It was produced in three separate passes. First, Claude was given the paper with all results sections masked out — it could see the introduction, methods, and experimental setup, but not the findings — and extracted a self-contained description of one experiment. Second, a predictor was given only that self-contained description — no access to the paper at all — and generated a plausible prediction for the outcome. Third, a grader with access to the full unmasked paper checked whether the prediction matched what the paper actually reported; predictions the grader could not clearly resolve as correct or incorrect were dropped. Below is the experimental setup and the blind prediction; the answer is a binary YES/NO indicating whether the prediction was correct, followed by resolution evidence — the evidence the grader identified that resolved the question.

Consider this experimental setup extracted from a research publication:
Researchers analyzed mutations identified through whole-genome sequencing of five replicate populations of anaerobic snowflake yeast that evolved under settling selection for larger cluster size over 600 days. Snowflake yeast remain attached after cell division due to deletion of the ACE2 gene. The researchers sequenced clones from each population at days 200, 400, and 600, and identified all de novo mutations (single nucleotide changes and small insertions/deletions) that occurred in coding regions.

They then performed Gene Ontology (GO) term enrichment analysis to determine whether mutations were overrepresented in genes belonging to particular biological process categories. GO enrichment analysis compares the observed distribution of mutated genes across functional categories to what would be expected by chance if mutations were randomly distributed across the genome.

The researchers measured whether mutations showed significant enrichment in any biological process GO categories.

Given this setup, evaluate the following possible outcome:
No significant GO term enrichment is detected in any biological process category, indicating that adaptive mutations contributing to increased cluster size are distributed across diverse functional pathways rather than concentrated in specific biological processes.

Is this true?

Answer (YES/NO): NO